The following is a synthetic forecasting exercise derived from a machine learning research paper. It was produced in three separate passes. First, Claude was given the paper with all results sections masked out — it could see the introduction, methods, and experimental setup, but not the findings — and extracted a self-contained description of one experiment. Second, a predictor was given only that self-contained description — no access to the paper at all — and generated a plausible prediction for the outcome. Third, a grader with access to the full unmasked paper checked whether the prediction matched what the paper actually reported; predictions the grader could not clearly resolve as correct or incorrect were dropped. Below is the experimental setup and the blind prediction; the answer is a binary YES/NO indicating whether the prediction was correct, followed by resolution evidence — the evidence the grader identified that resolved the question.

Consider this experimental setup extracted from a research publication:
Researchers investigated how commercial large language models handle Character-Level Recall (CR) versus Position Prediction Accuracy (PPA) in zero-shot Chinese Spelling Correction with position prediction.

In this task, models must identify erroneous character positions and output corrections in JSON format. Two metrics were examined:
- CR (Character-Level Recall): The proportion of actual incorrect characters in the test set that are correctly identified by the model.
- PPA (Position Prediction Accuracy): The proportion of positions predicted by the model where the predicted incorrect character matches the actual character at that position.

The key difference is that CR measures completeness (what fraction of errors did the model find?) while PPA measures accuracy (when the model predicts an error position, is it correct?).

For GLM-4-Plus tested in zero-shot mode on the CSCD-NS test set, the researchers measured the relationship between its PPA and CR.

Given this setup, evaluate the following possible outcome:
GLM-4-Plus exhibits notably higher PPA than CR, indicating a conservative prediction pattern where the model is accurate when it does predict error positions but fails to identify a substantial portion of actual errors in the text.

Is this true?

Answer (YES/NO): YES